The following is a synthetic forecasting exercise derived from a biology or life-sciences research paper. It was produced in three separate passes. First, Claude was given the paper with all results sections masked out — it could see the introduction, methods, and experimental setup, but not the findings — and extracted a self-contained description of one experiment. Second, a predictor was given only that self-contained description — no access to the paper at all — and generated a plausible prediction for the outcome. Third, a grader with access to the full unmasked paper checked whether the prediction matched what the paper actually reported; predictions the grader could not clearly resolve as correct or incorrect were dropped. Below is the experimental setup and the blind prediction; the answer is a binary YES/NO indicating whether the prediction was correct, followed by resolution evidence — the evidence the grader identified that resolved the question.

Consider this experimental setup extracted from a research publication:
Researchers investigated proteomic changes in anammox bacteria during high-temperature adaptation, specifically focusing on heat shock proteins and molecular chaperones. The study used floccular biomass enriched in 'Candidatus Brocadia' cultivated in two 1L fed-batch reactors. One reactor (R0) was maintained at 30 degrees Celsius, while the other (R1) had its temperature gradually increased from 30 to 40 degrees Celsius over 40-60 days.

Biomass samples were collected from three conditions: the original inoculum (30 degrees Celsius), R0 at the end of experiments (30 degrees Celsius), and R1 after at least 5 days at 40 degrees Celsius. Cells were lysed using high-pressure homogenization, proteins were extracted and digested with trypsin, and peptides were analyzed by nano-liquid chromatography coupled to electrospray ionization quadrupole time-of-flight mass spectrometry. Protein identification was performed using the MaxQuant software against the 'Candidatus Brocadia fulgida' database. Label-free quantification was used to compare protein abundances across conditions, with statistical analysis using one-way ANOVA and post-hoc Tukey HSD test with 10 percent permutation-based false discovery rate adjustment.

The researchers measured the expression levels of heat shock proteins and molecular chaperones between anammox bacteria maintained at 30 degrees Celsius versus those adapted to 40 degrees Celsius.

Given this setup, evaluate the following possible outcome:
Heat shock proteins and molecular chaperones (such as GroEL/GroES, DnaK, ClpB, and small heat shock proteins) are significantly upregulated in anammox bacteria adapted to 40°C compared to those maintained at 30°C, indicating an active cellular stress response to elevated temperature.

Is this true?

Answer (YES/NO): NO